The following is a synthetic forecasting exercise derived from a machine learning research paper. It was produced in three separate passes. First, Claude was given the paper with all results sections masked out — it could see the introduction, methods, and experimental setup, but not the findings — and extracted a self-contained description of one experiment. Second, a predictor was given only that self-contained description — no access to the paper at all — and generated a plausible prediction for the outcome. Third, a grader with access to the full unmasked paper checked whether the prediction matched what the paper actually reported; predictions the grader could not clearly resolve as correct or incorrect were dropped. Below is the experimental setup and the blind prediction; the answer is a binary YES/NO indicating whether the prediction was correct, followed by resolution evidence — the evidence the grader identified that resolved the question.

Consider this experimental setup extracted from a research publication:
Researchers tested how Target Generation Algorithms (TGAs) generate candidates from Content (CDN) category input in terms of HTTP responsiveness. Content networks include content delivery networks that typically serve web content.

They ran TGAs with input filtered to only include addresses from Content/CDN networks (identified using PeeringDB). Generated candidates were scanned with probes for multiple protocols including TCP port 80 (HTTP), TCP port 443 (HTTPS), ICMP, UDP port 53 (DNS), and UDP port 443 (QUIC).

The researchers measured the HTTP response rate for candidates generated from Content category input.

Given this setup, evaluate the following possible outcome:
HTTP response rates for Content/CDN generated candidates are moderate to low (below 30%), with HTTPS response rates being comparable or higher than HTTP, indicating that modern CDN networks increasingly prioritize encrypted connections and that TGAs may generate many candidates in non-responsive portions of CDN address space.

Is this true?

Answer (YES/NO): NO